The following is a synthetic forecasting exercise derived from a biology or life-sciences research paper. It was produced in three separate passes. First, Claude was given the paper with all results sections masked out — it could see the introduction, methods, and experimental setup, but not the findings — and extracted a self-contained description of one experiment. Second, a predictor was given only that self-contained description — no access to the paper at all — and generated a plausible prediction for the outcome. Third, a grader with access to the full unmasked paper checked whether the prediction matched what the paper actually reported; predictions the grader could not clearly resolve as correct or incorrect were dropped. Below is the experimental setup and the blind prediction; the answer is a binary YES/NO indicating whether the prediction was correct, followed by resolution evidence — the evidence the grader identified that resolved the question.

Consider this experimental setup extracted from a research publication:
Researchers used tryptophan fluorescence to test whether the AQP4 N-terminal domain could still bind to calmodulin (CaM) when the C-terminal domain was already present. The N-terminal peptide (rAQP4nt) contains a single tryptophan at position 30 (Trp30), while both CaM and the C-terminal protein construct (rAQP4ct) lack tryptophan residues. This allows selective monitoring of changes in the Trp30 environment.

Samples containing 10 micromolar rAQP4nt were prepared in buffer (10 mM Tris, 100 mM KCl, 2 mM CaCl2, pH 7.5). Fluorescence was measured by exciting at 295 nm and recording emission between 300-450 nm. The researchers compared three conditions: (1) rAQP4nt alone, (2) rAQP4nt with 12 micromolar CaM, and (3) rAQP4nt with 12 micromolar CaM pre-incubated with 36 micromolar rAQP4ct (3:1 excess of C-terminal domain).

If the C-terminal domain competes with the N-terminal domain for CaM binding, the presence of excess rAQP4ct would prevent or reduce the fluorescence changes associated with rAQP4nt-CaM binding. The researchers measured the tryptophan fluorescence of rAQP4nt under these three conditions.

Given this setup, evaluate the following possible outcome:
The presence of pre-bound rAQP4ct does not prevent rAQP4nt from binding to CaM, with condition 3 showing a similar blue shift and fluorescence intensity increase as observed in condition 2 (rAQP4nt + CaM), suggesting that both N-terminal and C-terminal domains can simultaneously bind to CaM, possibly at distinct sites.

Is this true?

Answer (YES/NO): NO